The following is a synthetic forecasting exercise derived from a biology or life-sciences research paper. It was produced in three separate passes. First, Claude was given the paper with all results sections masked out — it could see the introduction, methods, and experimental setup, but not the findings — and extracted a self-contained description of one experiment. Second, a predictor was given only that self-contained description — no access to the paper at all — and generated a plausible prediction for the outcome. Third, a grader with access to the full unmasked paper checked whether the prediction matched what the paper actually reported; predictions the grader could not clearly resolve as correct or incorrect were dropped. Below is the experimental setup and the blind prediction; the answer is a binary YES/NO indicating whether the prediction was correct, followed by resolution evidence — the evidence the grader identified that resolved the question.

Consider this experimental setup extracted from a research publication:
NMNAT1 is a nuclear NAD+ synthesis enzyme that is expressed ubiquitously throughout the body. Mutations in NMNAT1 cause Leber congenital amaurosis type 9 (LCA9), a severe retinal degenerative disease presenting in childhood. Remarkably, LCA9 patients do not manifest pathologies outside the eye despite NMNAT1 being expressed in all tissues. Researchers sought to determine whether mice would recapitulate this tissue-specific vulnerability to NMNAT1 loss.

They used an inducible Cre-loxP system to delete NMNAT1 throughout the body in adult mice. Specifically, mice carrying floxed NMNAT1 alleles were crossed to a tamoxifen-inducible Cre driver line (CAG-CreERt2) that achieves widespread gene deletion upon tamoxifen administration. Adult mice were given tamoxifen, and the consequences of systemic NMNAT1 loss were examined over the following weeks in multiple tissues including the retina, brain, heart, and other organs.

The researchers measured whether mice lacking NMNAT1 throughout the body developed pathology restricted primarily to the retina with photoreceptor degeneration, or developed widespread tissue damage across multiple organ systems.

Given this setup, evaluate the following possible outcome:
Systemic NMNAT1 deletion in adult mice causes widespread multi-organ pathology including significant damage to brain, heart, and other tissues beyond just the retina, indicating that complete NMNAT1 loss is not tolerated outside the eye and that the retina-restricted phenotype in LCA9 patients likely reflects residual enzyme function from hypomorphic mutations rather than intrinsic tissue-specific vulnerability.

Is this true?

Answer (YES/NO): NO